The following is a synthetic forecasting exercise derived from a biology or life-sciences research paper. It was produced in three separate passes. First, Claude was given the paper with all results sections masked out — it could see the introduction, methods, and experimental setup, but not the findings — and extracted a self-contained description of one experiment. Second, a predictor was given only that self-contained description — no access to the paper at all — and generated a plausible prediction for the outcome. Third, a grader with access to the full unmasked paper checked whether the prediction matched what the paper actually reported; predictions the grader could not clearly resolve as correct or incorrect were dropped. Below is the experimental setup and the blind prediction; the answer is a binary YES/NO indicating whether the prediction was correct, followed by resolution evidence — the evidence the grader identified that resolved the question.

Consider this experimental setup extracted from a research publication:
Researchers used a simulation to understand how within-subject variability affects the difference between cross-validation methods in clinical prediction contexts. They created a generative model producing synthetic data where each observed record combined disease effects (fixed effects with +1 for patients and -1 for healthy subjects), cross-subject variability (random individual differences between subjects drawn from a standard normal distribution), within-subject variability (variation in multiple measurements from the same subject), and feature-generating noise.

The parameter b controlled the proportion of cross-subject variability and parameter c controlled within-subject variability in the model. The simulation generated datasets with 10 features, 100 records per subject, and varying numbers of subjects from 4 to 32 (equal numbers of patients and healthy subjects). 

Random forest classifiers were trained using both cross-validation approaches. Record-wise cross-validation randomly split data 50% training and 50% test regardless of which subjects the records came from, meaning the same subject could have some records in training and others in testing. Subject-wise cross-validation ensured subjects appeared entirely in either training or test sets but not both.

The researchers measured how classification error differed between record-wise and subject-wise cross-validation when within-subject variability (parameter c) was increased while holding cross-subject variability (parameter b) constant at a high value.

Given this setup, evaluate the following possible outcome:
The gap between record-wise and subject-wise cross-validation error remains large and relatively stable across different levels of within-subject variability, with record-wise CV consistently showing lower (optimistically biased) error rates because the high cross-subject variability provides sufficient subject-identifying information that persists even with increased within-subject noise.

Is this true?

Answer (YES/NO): NO